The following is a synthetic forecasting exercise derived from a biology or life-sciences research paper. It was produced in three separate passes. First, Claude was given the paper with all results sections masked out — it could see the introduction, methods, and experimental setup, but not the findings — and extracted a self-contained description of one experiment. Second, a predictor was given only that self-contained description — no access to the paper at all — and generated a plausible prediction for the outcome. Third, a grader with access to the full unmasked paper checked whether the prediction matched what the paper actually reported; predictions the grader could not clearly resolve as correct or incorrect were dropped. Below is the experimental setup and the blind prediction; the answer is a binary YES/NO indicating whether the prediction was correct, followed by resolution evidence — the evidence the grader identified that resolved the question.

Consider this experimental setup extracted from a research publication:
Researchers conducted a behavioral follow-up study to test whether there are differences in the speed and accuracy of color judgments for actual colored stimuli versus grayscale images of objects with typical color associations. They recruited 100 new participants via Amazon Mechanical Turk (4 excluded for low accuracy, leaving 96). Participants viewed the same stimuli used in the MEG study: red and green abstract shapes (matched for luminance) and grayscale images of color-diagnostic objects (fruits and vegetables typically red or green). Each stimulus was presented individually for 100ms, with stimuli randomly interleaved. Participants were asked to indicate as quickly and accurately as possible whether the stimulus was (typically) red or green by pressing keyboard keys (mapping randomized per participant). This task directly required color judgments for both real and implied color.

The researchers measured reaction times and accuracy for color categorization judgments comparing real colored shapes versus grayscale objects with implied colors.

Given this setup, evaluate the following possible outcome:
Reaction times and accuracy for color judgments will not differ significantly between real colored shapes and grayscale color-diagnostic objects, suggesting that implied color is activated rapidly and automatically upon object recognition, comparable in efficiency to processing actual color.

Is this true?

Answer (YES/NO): NO